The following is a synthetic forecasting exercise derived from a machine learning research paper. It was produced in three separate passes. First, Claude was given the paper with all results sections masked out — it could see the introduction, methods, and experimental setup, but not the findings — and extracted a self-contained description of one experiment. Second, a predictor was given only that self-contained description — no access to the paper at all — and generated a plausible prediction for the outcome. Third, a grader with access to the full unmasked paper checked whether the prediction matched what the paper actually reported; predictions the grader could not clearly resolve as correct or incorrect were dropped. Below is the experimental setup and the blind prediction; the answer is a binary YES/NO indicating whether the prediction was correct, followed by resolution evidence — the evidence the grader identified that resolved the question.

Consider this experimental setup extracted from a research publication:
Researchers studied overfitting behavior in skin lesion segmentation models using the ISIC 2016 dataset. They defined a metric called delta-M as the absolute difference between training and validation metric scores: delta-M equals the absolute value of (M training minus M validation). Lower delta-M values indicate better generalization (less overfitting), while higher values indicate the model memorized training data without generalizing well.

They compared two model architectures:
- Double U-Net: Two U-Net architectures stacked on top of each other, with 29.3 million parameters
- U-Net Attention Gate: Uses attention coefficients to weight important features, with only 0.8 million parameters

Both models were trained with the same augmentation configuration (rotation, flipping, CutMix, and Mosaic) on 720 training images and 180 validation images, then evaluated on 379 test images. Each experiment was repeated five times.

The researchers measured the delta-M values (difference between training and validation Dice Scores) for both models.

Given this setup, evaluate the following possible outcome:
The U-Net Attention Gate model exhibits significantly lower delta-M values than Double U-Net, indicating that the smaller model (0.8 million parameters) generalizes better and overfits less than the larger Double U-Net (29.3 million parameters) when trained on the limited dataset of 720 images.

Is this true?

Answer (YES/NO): NO